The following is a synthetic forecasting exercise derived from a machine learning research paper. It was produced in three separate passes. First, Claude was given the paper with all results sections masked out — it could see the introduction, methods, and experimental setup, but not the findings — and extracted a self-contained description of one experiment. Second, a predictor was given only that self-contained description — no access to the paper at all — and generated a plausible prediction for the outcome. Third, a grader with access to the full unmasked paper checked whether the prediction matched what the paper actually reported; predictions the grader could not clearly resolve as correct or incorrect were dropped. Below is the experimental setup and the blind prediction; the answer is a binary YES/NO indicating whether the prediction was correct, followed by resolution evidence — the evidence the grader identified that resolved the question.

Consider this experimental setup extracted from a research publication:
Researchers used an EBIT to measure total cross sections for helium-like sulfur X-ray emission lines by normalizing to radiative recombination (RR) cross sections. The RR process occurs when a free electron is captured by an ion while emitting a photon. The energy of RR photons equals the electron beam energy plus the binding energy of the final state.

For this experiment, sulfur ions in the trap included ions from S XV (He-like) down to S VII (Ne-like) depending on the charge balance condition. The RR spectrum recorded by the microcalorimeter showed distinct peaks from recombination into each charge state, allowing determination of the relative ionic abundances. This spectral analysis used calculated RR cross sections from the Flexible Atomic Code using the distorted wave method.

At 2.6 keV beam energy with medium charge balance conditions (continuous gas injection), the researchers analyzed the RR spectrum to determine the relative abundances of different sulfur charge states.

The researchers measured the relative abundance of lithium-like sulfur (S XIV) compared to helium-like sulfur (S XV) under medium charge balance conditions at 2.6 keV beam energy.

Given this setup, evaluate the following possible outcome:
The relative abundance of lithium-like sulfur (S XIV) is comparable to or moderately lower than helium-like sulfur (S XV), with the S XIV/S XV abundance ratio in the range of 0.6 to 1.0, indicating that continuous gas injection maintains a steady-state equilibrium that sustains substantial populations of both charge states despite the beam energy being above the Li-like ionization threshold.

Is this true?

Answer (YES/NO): NO